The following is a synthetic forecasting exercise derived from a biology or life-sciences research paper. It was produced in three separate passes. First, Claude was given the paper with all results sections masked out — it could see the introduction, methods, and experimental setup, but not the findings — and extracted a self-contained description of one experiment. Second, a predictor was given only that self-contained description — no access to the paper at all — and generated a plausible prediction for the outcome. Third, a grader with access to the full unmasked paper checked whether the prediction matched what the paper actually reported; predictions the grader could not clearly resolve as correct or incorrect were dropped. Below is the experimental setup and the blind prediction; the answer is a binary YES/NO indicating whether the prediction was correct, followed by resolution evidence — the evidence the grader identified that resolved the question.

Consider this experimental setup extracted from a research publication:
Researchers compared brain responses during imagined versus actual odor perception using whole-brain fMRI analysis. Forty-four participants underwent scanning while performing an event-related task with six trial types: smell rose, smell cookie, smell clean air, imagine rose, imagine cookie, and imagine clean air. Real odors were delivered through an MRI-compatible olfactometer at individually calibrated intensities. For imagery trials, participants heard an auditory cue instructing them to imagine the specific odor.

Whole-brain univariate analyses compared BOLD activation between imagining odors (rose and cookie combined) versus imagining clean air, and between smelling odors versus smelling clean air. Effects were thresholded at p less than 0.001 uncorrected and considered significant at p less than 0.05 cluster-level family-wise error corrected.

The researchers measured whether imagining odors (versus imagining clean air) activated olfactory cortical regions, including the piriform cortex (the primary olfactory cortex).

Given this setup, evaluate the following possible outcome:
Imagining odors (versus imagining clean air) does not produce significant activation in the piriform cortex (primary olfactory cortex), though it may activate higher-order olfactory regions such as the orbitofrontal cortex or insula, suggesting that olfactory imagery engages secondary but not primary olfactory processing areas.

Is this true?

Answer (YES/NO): YES